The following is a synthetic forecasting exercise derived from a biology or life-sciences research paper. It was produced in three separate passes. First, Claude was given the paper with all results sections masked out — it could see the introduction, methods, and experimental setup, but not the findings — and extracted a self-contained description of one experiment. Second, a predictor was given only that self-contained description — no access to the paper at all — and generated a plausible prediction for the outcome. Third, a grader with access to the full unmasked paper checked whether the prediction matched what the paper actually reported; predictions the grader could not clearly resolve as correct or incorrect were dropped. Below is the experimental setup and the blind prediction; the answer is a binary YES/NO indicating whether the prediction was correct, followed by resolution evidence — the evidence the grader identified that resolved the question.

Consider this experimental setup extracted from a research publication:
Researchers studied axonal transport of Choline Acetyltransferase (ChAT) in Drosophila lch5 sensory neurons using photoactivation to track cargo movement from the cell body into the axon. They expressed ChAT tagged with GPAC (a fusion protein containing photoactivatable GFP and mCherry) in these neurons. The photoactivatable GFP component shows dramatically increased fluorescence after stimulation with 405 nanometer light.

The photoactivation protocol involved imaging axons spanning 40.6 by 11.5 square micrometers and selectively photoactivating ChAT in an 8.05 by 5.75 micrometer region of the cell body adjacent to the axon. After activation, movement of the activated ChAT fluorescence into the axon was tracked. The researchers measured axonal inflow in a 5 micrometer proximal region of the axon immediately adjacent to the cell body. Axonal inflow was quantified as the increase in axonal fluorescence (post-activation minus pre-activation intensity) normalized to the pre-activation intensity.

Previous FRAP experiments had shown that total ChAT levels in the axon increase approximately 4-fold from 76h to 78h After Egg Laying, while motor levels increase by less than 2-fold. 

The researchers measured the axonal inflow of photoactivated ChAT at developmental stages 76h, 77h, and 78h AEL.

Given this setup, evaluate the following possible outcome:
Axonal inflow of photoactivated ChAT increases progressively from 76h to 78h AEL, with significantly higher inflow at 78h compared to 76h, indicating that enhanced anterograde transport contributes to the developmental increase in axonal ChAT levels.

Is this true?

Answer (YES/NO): YES